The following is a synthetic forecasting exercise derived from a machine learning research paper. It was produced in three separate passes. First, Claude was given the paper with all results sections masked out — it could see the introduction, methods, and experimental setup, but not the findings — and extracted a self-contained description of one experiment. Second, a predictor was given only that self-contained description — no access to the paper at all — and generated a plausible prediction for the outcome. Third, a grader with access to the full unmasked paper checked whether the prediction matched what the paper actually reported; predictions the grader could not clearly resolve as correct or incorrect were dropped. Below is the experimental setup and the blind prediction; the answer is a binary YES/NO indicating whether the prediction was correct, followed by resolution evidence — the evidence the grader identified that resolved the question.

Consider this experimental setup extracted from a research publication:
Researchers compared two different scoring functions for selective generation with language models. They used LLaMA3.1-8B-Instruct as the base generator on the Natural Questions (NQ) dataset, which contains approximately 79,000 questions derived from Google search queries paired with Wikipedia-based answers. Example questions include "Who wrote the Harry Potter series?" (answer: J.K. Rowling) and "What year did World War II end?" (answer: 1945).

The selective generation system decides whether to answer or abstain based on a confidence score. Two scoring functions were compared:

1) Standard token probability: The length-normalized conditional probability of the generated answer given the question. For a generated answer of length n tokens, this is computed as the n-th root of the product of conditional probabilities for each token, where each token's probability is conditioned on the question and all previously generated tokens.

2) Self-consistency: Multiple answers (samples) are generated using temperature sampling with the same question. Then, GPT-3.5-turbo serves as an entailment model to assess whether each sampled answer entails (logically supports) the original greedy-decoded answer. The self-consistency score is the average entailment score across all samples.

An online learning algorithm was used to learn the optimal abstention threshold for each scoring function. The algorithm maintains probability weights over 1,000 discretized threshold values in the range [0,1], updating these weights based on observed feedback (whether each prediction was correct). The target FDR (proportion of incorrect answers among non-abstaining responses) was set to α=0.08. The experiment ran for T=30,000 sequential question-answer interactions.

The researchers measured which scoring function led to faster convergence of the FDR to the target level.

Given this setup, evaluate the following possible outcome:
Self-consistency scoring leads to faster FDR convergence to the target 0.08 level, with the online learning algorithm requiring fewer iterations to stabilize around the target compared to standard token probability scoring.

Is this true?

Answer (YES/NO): YES